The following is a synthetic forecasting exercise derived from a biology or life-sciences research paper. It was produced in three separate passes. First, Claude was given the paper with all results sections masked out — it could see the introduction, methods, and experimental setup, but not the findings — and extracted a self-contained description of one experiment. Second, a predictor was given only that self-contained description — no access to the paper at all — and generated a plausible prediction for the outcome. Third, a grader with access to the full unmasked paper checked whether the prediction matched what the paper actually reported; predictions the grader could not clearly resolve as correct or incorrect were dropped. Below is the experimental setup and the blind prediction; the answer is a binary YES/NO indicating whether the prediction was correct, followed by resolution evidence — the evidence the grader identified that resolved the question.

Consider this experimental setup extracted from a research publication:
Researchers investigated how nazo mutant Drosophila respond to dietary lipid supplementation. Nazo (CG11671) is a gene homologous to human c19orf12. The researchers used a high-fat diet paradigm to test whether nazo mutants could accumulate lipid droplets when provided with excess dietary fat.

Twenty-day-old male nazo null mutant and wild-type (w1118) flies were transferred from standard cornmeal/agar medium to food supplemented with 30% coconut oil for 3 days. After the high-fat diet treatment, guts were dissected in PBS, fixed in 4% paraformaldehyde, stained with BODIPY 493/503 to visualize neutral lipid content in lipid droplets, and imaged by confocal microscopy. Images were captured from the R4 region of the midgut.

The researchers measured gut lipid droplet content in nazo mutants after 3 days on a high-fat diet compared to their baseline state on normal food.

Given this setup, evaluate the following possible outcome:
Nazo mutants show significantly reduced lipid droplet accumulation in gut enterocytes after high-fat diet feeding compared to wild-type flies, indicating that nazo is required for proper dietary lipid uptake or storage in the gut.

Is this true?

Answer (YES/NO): NO